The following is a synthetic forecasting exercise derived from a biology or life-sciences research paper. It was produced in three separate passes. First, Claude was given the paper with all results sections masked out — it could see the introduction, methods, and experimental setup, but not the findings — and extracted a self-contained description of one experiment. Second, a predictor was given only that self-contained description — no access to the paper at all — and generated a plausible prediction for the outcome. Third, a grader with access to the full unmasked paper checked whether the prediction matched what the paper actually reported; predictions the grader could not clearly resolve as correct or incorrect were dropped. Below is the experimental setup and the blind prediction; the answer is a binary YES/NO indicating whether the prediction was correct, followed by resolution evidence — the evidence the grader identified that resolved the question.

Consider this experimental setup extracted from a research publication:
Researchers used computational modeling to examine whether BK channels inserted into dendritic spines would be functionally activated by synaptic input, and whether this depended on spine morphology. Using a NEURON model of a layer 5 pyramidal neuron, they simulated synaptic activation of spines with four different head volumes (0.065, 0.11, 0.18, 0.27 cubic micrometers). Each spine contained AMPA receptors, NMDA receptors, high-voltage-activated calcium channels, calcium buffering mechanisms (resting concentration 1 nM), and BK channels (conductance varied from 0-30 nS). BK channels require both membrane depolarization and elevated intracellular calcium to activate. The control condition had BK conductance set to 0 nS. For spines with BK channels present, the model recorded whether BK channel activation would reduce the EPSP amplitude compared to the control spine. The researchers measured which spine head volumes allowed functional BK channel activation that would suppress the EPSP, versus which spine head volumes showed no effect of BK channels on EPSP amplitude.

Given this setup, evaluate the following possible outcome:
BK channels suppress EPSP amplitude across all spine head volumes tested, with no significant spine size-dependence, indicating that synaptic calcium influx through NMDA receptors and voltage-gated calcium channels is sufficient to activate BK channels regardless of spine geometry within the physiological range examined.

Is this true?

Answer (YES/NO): NO